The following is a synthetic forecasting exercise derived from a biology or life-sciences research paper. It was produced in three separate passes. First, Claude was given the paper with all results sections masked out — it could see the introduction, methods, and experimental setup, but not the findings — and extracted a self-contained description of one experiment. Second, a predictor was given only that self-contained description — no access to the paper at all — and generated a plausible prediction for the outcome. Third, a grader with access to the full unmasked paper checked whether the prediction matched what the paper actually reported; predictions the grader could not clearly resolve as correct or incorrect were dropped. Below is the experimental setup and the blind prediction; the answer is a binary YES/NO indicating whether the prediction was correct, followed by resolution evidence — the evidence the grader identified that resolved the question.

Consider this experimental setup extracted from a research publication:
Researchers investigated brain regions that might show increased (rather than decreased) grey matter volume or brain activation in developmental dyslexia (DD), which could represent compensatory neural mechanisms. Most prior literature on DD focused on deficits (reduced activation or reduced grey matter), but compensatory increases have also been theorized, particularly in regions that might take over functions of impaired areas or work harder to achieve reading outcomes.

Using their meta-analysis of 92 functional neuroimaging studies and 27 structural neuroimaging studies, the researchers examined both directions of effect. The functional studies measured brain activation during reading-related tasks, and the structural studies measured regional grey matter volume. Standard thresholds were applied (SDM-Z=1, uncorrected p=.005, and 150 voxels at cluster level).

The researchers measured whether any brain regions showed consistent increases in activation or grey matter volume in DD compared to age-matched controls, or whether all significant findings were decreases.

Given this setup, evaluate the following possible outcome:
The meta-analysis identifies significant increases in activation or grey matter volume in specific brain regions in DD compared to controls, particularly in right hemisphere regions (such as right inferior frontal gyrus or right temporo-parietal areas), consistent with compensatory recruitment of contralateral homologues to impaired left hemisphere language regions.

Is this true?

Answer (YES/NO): NO